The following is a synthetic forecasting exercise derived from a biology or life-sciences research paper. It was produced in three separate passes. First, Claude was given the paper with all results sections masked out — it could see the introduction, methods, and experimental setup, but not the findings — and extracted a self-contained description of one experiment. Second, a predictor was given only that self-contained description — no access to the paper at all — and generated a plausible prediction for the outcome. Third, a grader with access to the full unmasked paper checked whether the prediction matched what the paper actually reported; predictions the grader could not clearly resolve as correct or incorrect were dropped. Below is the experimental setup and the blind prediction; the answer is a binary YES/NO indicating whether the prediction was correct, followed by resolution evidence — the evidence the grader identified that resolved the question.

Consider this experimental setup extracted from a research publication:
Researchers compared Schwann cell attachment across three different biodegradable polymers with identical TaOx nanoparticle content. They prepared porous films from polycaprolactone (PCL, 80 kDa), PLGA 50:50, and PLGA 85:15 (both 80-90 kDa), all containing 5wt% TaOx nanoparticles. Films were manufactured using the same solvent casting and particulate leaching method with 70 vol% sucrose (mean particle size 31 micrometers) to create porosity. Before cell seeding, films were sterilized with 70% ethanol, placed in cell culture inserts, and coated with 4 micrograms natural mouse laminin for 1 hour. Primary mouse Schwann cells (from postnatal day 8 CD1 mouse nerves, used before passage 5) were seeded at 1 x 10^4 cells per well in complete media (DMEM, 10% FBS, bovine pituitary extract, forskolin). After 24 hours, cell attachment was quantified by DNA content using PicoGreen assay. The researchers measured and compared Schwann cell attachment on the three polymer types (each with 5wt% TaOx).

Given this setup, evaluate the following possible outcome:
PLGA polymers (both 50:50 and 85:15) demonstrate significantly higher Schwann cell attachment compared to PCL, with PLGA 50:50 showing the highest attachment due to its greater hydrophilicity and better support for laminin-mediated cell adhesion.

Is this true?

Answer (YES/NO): NO